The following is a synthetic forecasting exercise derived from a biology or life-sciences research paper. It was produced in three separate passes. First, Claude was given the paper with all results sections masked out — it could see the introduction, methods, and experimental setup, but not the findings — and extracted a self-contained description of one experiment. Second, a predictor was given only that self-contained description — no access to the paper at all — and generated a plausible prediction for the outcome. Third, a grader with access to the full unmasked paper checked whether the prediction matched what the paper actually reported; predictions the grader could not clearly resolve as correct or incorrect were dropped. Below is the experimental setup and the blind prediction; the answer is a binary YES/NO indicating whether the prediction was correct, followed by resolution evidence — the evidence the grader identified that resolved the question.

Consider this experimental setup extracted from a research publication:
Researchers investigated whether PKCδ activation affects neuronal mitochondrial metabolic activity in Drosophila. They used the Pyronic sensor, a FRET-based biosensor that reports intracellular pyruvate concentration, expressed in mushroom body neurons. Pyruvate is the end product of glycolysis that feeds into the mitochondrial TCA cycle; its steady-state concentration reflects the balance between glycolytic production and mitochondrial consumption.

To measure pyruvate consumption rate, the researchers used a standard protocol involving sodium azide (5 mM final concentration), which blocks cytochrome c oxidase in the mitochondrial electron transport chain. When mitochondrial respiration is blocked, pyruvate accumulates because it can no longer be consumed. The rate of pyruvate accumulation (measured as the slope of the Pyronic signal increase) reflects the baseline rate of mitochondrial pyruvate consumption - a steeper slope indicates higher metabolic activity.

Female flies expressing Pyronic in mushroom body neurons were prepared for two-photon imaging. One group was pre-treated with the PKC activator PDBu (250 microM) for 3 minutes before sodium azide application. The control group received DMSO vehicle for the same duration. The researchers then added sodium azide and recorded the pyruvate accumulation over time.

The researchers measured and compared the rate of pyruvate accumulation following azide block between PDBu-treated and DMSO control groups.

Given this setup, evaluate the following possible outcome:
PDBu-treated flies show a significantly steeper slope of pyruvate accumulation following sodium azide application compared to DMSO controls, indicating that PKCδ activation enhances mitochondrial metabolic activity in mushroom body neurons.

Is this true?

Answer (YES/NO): YES